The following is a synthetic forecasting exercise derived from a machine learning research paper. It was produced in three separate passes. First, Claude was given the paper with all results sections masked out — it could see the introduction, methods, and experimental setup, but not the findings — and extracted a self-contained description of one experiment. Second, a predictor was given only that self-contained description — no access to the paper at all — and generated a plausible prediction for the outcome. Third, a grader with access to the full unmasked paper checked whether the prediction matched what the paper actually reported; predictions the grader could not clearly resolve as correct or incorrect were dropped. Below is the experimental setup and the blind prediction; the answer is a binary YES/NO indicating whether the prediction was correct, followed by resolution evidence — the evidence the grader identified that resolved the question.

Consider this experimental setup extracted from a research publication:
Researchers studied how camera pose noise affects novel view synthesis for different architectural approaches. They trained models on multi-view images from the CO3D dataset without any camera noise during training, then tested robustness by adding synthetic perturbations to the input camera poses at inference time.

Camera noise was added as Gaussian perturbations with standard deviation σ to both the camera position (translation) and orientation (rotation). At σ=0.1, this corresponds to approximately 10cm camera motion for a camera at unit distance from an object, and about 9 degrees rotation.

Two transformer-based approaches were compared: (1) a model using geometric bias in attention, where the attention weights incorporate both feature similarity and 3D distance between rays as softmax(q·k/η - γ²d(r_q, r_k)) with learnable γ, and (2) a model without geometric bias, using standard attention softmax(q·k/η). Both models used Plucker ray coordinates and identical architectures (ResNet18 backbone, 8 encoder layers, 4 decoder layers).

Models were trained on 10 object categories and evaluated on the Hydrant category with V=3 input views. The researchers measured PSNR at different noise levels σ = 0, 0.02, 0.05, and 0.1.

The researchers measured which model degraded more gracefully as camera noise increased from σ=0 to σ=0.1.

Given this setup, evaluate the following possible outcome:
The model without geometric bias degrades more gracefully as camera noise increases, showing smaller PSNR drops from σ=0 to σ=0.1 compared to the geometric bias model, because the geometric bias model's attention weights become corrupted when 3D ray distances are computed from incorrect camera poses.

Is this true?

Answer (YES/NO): YES